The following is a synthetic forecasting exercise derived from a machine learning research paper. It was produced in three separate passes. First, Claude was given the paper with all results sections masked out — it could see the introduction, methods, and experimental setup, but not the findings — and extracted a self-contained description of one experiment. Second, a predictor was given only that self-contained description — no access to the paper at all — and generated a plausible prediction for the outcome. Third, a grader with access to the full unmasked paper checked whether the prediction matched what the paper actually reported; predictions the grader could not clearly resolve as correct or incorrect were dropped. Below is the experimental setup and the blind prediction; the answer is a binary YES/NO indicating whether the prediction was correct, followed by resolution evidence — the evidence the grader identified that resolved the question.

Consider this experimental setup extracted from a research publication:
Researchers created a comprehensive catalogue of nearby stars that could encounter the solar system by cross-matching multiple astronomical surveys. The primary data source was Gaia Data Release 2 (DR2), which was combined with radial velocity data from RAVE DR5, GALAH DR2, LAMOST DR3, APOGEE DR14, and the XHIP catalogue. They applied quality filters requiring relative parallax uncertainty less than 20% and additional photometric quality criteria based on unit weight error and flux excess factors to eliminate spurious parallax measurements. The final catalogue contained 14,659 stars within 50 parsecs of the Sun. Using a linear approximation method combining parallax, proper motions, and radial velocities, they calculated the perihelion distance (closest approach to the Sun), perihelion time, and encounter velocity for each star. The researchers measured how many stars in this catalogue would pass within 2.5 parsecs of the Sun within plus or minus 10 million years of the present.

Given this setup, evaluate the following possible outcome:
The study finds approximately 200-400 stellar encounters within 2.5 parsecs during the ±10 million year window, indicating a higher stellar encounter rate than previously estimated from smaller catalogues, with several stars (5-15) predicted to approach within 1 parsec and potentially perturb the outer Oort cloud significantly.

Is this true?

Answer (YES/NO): NO